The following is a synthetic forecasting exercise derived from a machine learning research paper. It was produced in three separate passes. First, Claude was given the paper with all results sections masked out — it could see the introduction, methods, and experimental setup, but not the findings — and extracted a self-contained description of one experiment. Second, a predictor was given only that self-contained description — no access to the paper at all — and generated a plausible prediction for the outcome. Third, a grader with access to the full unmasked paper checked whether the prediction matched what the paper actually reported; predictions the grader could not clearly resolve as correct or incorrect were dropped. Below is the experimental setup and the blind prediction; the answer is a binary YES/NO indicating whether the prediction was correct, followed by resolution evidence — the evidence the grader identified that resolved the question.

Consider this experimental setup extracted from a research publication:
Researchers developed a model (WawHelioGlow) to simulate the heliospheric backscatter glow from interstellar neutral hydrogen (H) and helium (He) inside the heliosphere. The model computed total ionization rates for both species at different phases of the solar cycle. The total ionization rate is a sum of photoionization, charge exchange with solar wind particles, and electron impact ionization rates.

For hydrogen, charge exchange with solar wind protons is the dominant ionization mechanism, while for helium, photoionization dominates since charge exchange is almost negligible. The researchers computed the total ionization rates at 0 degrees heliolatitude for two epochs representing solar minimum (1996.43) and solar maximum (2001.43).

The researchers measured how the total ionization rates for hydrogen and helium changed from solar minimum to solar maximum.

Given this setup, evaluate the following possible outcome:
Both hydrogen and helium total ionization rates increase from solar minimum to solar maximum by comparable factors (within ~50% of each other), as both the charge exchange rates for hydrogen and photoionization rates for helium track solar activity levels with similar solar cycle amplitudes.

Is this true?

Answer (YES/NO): NO